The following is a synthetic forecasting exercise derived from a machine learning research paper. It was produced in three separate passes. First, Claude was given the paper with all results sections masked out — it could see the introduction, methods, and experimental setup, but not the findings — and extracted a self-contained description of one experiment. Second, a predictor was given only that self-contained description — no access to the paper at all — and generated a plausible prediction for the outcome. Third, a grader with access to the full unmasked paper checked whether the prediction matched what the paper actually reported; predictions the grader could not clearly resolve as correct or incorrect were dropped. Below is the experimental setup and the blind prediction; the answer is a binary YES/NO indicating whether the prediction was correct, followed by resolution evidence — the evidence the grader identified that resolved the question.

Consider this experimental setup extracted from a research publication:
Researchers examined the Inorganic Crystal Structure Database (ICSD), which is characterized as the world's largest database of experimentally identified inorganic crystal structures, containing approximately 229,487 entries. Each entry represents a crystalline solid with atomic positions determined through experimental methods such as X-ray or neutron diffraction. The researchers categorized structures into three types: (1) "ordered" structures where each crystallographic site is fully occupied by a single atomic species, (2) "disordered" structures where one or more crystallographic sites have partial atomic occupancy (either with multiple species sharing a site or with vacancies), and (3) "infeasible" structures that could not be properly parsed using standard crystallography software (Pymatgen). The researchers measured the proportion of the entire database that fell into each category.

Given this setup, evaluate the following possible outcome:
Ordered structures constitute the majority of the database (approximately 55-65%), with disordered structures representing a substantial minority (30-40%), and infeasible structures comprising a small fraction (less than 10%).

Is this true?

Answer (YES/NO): NO